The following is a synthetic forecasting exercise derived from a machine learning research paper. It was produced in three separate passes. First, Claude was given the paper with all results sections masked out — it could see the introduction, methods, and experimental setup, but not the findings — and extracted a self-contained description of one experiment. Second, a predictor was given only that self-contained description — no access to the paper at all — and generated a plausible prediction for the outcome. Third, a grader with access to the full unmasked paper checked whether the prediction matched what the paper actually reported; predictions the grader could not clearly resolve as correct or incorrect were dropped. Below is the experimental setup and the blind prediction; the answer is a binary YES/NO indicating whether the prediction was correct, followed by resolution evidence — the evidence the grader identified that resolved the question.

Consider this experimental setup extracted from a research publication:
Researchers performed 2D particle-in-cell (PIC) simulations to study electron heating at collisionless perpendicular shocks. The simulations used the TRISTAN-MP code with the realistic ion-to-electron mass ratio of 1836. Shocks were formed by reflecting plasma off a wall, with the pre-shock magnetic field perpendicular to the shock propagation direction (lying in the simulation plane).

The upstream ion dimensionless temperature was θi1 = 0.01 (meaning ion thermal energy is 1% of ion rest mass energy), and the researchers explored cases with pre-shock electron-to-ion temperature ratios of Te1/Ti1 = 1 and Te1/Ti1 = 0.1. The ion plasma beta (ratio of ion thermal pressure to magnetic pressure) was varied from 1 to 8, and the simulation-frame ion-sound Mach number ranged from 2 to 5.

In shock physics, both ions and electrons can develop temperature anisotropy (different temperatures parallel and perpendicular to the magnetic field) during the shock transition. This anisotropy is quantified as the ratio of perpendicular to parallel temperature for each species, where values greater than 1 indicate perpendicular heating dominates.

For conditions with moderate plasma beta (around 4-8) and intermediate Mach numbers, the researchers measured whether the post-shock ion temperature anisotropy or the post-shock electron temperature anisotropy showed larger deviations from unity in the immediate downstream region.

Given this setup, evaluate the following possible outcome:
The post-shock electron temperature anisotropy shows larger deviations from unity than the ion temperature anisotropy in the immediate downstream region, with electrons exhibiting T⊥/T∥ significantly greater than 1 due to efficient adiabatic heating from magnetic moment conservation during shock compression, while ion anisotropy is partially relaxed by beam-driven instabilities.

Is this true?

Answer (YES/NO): NO